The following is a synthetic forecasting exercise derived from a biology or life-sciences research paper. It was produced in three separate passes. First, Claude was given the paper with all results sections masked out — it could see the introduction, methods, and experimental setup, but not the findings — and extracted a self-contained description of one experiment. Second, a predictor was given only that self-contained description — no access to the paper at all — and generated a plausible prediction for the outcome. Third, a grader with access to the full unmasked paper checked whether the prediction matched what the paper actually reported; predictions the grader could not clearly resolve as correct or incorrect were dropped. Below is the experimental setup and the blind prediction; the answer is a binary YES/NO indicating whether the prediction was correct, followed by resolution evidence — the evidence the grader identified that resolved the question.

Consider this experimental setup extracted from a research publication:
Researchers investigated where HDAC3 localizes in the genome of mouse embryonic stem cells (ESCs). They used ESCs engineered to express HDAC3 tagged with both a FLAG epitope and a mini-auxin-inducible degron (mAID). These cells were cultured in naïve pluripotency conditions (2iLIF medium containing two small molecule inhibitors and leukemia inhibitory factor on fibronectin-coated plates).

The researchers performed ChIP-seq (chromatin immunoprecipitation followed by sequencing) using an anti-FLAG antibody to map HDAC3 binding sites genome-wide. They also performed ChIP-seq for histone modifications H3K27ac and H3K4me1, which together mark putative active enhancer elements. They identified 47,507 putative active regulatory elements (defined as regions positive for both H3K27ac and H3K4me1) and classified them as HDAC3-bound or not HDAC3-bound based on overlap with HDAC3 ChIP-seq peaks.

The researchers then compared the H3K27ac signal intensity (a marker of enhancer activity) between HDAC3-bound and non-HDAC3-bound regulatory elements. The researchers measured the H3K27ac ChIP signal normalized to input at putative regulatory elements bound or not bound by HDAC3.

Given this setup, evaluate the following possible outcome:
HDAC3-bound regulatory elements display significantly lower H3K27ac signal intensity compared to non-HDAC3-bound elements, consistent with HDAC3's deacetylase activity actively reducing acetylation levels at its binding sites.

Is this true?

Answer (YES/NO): NO